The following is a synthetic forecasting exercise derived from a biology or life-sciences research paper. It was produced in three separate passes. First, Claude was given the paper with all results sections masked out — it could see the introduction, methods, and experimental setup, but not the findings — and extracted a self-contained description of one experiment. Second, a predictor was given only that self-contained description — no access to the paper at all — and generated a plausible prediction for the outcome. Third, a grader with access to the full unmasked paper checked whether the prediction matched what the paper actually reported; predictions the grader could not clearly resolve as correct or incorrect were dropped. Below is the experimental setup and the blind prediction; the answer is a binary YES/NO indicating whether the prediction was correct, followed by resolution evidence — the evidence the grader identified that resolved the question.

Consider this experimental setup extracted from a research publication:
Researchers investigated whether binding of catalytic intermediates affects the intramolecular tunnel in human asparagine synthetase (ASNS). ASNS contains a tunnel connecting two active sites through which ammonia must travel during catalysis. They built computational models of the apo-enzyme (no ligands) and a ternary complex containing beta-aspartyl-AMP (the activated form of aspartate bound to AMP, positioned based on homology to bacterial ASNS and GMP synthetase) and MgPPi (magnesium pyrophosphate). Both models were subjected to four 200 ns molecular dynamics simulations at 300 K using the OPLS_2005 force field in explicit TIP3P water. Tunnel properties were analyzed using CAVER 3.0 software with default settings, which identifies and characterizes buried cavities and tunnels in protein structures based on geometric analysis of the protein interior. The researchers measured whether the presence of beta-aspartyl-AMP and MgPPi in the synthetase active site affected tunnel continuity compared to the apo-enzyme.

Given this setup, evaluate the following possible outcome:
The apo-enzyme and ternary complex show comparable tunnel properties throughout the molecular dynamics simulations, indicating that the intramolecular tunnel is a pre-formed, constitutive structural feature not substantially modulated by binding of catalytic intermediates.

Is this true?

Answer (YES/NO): NO